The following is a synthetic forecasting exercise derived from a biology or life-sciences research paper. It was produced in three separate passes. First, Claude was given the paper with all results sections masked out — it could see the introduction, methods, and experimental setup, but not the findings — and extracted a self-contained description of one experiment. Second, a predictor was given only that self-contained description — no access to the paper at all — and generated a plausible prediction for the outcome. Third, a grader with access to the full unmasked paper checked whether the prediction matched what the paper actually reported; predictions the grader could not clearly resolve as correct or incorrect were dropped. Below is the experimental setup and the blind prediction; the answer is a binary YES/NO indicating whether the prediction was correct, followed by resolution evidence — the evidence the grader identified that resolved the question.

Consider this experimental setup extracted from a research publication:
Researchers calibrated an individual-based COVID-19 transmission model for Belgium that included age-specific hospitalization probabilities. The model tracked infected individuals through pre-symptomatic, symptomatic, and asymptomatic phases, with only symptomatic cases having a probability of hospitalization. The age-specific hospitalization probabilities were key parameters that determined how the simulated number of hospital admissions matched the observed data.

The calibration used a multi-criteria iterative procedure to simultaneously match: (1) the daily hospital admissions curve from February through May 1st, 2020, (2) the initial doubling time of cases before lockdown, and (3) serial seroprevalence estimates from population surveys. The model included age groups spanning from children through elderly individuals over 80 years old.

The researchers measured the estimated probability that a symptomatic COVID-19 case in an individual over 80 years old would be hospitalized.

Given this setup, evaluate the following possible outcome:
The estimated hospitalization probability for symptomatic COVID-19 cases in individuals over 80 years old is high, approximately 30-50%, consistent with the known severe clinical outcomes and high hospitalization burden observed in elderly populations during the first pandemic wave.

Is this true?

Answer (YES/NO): YES